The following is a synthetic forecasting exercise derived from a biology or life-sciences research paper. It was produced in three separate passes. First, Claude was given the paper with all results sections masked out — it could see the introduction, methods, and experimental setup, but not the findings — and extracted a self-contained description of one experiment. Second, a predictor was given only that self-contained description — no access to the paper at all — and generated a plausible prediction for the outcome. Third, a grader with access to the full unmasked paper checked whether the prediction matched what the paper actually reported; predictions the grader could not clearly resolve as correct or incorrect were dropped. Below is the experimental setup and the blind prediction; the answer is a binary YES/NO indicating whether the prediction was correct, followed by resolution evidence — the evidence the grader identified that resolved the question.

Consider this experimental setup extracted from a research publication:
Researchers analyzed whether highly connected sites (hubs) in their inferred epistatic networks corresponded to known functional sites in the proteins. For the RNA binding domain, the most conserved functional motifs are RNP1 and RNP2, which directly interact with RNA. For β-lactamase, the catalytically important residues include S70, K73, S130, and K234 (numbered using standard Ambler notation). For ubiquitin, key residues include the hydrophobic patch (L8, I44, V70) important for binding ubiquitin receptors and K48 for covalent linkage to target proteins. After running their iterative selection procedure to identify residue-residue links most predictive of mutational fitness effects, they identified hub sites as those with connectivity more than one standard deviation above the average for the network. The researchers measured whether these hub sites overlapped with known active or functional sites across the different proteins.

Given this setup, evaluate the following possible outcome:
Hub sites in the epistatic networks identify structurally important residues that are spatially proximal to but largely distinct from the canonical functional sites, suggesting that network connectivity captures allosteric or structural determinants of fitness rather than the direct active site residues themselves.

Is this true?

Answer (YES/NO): NO